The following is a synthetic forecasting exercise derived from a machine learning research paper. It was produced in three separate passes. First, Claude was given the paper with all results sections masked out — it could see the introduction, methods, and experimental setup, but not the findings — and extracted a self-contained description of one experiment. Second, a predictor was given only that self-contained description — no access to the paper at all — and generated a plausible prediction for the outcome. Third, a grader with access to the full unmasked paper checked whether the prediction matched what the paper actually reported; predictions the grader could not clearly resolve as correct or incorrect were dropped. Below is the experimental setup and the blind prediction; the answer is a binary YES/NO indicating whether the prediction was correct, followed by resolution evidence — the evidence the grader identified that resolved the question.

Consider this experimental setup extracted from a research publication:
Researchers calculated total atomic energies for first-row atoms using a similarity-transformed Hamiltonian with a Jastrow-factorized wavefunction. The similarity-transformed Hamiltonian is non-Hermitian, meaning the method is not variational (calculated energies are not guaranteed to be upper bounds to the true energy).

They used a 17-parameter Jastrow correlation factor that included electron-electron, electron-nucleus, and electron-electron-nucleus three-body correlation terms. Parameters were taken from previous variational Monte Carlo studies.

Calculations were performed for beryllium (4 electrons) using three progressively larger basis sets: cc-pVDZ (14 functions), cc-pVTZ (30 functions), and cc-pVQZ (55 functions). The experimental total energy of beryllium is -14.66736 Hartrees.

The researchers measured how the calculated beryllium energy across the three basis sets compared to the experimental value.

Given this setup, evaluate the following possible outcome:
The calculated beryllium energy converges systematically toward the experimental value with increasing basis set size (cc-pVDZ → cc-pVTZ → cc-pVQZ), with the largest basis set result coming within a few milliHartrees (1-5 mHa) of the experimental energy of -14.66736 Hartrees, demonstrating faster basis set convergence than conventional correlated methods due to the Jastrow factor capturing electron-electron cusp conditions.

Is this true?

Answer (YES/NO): YES